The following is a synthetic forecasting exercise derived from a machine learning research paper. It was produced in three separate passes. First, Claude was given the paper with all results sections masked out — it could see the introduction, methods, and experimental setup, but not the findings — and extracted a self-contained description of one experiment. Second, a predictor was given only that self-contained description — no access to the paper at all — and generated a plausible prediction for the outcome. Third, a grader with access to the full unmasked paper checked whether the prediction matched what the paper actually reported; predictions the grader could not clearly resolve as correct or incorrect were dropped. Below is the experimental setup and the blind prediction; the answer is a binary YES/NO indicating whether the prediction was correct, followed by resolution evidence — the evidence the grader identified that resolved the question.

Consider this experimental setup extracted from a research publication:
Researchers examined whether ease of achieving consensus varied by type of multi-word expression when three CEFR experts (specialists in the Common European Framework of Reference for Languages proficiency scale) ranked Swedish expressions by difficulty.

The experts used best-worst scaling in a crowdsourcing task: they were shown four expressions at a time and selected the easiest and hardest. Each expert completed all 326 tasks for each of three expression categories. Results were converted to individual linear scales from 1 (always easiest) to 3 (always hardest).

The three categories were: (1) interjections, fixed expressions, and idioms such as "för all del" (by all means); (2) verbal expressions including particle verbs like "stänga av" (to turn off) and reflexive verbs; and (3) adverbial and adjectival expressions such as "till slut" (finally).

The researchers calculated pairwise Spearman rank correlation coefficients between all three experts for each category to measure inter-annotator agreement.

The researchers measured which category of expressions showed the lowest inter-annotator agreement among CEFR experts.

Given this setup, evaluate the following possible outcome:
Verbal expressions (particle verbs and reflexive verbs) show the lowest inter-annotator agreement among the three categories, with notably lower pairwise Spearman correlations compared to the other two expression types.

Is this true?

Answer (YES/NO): YES